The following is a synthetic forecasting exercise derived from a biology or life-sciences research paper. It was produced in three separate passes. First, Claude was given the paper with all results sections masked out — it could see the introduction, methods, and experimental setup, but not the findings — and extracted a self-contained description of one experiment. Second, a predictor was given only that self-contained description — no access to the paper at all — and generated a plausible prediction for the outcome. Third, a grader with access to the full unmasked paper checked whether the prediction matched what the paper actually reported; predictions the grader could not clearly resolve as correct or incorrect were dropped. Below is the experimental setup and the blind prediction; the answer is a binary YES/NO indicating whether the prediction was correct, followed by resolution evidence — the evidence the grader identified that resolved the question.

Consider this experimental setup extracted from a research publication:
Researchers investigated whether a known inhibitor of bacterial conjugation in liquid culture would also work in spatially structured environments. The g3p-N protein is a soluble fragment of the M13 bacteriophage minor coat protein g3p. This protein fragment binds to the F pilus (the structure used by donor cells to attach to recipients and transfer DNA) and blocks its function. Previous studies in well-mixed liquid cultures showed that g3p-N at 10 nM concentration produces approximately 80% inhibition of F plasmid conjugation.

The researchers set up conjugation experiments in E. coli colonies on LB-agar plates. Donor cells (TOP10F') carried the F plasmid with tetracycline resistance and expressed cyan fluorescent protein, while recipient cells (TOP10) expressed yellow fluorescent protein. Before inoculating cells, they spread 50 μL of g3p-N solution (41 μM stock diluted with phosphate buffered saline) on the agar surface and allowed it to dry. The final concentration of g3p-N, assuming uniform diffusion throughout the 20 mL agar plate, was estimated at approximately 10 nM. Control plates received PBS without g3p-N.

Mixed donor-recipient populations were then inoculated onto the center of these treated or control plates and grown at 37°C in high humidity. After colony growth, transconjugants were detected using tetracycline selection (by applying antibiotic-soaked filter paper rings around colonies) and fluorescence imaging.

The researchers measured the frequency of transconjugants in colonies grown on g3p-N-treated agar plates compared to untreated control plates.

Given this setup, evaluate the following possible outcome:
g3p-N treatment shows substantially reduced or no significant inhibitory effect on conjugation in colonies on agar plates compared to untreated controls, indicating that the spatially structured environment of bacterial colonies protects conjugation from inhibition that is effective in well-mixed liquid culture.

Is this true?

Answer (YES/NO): NO